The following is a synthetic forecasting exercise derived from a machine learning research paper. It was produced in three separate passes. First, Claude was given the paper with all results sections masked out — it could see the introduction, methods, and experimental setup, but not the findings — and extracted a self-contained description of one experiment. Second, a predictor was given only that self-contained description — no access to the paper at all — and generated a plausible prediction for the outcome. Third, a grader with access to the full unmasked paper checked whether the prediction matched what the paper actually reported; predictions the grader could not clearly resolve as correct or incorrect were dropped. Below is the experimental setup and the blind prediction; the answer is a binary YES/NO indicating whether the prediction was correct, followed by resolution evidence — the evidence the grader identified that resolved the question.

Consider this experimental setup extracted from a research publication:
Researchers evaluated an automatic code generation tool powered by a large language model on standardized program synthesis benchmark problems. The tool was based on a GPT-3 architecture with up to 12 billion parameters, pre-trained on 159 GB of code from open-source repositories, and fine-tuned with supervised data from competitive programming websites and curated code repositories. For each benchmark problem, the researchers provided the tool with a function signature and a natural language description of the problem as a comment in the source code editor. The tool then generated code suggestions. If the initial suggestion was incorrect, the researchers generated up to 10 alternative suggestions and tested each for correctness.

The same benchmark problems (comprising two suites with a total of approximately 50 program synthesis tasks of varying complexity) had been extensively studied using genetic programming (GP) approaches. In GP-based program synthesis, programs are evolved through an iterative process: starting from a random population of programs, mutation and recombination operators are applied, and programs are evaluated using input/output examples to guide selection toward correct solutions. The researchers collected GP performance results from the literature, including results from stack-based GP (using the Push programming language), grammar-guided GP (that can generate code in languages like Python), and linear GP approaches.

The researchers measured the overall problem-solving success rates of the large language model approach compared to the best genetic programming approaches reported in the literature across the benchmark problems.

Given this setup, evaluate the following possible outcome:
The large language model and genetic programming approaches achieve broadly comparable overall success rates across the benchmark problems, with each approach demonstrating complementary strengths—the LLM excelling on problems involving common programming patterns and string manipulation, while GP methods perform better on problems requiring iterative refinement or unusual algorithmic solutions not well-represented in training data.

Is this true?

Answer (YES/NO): NO